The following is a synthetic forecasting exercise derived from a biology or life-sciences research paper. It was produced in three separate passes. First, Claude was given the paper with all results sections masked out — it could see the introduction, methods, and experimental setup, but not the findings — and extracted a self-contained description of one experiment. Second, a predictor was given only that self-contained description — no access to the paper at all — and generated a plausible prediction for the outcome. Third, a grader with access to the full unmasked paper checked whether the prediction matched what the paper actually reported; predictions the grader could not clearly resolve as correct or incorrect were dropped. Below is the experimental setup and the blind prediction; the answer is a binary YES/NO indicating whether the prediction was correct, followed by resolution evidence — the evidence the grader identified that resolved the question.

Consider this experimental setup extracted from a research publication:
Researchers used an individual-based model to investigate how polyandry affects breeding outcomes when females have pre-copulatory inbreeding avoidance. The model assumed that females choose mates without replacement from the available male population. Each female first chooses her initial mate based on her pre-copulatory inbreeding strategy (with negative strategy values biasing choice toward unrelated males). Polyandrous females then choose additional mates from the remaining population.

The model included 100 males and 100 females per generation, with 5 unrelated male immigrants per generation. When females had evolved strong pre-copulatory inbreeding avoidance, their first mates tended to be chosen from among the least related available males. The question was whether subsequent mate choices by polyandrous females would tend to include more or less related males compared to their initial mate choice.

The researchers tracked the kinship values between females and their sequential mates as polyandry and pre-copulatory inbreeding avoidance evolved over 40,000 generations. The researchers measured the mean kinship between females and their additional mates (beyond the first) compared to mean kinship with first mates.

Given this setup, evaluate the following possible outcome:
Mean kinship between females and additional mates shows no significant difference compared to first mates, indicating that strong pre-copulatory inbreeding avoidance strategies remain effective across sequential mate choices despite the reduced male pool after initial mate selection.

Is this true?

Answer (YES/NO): NO